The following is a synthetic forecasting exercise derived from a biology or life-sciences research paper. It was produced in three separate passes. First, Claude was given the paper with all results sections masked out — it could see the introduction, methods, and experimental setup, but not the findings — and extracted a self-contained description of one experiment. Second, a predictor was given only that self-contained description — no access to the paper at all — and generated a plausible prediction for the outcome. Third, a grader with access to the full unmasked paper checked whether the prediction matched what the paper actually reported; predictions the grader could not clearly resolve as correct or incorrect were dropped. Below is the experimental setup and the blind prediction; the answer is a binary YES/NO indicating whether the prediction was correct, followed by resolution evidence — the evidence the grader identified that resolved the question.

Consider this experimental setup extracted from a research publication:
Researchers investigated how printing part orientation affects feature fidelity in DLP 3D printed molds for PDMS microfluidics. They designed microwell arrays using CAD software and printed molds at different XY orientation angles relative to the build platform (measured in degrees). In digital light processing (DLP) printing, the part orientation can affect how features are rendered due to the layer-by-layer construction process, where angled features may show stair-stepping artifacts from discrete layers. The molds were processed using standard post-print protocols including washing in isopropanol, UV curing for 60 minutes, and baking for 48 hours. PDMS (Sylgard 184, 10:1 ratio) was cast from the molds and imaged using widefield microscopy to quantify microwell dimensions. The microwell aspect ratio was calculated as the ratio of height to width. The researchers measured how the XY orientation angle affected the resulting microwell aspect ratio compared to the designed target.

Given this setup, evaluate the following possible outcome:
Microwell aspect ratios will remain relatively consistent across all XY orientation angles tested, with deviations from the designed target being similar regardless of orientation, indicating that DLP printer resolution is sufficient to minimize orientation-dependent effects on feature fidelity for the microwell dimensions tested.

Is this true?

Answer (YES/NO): NO